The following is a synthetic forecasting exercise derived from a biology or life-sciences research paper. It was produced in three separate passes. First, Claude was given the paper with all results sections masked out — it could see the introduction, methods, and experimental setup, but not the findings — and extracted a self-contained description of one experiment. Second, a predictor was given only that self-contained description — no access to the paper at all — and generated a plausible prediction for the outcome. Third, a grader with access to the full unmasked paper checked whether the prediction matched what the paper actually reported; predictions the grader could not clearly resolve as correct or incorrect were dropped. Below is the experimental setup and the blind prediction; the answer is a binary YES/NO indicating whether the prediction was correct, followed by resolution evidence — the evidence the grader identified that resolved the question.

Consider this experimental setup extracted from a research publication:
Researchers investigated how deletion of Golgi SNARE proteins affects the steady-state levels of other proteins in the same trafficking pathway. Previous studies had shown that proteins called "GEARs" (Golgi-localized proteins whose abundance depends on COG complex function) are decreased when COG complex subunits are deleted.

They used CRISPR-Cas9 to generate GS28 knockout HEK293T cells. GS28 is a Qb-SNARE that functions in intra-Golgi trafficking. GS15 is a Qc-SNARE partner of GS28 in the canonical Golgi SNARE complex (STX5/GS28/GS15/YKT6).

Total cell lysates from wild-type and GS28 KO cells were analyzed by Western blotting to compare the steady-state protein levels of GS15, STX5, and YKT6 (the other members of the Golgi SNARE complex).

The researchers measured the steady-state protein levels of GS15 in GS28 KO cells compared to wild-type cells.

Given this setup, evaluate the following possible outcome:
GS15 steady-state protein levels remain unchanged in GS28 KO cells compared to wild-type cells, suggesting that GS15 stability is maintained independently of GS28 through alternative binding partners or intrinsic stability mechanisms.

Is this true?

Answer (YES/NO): NO